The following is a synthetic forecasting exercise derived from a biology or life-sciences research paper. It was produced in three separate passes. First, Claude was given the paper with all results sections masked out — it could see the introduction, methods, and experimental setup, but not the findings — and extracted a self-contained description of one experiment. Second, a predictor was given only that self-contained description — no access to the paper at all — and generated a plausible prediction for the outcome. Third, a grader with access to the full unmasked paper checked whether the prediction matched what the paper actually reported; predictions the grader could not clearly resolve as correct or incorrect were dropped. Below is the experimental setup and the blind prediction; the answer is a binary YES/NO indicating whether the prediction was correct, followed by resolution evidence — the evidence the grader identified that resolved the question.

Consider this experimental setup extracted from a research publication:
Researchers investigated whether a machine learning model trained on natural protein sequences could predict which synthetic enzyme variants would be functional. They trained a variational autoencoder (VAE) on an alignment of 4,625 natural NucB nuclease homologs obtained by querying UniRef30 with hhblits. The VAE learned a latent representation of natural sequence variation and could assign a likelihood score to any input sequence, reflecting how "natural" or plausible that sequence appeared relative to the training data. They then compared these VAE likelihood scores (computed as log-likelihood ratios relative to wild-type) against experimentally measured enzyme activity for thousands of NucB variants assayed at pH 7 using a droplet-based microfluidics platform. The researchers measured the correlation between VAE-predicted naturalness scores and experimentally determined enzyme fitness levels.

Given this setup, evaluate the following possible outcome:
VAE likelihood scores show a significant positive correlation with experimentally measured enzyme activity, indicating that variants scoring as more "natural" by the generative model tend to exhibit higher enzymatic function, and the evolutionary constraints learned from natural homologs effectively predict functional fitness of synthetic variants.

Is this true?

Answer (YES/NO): YES